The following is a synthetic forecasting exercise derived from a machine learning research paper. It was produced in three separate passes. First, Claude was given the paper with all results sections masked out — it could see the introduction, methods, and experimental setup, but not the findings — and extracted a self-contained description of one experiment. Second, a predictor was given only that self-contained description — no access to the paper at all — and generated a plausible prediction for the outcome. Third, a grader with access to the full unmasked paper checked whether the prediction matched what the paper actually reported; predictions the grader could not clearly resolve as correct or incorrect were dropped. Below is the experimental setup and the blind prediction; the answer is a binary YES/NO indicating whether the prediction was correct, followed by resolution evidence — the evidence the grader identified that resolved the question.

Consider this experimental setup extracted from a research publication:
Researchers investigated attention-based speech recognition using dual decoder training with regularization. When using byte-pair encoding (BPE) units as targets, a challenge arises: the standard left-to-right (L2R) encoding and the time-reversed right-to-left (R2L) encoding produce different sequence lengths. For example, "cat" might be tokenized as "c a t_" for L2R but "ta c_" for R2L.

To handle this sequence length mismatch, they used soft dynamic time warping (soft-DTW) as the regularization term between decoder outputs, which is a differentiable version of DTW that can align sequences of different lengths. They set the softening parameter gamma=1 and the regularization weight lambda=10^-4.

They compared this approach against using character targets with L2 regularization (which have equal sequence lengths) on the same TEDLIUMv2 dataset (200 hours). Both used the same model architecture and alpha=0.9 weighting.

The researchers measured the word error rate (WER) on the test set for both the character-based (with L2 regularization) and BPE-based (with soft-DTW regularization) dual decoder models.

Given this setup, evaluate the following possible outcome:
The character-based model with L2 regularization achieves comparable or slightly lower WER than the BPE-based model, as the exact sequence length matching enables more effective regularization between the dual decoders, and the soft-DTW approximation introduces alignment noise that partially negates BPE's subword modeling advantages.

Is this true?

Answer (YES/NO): NO